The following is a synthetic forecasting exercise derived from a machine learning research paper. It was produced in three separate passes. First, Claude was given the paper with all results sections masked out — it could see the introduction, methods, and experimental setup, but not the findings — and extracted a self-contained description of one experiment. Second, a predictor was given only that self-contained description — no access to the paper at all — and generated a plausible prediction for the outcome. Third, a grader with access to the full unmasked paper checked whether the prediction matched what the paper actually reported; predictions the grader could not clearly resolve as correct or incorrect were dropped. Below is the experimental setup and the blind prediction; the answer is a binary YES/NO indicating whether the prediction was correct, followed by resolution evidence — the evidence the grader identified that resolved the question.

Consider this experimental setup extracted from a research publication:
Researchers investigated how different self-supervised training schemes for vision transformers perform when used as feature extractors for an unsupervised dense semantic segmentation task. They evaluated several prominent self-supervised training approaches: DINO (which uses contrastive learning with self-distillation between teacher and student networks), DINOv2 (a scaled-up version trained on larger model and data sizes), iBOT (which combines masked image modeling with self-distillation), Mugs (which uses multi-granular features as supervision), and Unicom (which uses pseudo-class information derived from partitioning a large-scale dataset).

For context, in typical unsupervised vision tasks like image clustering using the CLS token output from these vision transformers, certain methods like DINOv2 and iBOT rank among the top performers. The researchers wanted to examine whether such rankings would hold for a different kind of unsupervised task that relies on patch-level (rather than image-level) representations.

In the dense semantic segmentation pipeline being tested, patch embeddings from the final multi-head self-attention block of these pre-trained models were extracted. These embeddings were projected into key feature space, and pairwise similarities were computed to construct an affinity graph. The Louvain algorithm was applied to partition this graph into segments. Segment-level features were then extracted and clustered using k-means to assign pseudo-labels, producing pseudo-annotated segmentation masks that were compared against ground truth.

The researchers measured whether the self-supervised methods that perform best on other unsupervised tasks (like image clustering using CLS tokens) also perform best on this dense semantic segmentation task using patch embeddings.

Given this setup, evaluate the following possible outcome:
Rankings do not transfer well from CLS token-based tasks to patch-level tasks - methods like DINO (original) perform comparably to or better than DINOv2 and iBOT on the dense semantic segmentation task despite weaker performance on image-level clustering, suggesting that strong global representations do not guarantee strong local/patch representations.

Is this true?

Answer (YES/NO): YES